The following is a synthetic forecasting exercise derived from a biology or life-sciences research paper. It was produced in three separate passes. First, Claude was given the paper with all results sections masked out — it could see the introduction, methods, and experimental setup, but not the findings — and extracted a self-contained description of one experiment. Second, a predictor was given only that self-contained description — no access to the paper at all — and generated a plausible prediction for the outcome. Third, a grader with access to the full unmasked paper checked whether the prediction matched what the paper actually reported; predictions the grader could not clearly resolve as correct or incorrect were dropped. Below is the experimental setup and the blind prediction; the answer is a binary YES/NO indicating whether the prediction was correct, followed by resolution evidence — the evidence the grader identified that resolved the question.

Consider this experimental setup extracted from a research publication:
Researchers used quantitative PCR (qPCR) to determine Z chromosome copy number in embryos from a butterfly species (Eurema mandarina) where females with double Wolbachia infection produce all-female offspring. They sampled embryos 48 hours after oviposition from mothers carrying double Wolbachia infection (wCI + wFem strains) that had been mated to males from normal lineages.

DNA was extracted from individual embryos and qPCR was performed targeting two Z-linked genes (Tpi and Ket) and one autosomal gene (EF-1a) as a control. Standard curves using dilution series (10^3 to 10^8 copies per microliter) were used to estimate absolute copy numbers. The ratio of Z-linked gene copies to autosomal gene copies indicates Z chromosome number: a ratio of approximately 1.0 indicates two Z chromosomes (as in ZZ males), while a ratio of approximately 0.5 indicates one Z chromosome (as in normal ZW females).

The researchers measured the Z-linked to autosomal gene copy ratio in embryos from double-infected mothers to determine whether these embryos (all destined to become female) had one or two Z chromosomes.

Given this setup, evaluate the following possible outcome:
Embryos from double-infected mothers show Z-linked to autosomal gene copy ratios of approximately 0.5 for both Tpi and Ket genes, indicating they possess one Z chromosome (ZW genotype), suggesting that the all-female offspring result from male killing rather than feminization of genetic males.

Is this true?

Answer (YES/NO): NO